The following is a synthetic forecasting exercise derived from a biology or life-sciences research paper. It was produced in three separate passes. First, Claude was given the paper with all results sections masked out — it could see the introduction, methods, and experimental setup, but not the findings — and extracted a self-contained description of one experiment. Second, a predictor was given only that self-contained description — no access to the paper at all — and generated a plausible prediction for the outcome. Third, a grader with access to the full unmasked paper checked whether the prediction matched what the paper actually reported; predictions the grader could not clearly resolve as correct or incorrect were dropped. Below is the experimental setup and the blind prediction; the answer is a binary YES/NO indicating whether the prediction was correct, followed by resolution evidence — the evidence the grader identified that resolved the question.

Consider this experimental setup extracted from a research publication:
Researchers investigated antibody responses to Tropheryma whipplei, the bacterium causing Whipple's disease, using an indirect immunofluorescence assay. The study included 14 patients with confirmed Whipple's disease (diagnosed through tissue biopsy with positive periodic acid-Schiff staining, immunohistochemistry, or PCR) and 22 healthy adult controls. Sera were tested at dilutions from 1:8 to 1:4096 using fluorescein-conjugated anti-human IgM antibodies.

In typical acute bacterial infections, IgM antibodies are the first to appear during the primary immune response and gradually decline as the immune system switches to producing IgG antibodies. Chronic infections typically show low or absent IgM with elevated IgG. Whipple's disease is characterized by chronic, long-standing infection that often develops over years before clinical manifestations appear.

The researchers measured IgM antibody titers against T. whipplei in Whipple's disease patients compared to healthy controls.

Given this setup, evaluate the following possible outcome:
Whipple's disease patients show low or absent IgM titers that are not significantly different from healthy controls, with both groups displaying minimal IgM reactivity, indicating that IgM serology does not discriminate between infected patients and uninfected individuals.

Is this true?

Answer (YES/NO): NO